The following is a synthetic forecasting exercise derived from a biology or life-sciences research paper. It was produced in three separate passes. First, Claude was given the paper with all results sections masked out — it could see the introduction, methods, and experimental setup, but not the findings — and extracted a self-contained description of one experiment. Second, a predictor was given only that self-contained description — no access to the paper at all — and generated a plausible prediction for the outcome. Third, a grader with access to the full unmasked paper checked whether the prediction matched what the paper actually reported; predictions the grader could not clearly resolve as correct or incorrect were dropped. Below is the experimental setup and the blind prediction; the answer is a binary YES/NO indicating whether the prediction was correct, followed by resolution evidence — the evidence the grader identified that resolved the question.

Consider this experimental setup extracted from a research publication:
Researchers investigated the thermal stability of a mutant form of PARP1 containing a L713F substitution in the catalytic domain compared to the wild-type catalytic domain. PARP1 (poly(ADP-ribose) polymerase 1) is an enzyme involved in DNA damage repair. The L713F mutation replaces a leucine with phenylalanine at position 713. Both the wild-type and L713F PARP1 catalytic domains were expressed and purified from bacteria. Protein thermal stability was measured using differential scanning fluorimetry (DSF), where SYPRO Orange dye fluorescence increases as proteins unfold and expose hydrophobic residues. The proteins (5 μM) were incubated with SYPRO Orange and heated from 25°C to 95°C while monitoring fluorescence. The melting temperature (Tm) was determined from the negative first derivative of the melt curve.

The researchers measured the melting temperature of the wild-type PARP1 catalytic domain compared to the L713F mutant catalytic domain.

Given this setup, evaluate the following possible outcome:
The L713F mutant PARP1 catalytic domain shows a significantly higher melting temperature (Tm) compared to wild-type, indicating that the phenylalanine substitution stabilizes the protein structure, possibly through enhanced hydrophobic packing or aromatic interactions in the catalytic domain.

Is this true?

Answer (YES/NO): NO